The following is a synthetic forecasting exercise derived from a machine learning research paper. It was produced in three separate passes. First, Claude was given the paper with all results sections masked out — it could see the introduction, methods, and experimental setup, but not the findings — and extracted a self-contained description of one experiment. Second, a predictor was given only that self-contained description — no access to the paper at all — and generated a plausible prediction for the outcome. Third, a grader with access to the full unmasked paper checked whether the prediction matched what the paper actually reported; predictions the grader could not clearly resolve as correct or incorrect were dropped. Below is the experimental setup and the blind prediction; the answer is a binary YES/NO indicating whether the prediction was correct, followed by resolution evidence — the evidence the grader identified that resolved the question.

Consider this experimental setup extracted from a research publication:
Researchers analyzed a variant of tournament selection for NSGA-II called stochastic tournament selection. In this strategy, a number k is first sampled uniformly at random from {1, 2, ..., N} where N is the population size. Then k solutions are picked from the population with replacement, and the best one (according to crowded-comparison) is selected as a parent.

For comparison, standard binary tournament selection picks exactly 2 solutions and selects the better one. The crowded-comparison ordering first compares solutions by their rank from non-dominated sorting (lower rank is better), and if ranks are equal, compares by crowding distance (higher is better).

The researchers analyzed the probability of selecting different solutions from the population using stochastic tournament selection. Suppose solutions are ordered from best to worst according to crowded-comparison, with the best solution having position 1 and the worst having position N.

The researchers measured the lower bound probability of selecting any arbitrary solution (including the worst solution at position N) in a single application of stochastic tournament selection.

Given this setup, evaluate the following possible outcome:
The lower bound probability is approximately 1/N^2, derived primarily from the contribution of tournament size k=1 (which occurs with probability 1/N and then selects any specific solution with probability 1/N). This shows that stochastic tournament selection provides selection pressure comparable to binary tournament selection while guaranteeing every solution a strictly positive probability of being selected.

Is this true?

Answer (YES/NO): YES